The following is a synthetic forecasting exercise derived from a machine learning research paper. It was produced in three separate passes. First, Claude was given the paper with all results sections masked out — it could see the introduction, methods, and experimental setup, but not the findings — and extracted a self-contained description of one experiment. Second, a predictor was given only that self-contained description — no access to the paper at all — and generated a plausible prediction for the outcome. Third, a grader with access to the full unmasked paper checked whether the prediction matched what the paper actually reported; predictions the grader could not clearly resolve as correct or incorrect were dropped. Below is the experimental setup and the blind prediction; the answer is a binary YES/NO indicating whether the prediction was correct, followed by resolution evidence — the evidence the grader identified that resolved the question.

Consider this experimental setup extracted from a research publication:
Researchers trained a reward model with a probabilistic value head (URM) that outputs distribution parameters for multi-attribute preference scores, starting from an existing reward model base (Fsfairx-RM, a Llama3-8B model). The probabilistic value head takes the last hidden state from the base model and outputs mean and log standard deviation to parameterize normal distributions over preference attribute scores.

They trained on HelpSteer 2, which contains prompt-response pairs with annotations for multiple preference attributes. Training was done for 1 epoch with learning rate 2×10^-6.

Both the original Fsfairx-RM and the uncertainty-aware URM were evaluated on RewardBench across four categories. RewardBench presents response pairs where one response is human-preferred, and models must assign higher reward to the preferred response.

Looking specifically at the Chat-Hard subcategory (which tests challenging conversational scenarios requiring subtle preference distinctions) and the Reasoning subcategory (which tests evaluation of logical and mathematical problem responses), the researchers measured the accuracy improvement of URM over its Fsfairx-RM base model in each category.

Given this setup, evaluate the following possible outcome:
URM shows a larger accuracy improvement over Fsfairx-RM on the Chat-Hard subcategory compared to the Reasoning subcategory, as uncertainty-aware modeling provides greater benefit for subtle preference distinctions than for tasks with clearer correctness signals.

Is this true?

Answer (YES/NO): YES